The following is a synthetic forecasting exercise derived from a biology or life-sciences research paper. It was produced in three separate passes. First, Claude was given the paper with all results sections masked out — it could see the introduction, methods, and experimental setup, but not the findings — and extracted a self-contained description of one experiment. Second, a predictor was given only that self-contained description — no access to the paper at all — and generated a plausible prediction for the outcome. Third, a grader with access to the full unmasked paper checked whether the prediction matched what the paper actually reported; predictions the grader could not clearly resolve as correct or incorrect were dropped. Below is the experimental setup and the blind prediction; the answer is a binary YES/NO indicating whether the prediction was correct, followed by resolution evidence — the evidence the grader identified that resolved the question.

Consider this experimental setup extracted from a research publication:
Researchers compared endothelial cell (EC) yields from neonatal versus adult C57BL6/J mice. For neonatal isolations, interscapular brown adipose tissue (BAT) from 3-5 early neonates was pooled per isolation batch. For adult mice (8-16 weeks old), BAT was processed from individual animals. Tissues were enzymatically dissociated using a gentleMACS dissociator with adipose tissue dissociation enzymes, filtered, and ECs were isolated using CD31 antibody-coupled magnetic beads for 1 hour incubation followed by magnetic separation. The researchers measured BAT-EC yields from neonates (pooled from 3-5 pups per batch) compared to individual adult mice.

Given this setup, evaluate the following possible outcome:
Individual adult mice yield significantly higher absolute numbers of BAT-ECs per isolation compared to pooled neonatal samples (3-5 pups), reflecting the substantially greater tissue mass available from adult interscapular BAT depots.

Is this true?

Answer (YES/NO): NO